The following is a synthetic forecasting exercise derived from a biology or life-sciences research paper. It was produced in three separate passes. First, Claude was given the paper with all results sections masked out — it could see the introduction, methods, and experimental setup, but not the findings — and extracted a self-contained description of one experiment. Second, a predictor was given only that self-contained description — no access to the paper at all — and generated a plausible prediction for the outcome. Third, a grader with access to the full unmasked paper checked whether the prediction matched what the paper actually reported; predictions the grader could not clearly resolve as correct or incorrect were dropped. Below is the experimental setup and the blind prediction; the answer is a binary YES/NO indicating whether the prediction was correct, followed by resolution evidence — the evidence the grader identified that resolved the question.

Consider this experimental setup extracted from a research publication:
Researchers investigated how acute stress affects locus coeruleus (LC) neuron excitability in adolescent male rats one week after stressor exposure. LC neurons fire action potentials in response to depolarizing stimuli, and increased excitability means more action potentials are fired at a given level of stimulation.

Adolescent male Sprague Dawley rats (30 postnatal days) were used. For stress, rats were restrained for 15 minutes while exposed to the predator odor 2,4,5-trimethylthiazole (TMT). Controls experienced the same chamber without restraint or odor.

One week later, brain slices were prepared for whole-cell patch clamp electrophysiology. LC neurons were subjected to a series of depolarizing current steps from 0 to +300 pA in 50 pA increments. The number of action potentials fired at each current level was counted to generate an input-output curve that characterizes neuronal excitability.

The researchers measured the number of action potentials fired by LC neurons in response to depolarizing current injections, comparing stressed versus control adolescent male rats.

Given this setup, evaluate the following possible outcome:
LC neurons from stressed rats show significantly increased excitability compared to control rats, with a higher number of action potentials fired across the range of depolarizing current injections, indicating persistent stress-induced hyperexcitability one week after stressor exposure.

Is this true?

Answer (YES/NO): YES